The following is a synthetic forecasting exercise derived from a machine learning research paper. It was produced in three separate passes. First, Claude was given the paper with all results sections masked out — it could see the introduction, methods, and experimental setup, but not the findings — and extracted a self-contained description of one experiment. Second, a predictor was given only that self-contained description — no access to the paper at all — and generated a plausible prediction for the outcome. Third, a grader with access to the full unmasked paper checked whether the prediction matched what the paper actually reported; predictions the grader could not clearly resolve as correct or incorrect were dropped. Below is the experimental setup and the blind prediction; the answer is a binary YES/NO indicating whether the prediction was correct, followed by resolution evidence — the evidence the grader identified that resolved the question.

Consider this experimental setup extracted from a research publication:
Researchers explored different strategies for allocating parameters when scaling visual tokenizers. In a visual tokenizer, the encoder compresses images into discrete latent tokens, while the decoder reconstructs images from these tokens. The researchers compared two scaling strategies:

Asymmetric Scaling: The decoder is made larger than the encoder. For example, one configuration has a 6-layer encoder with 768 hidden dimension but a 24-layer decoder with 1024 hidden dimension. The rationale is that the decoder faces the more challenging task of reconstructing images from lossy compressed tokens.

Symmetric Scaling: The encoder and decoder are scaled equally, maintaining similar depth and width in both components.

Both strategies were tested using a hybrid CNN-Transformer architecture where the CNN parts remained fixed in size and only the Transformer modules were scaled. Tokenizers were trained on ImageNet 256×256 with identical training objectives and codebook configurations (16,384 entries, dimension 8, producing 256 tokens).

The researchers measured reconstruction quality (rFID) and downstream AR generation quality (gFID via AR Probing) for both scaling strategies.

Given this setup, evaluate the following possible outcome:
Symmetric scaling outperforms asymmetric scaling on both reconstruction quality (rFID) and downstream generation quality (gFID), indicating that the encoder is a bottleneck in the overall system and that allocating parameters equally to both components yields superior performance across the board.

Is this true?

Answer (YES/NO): NO